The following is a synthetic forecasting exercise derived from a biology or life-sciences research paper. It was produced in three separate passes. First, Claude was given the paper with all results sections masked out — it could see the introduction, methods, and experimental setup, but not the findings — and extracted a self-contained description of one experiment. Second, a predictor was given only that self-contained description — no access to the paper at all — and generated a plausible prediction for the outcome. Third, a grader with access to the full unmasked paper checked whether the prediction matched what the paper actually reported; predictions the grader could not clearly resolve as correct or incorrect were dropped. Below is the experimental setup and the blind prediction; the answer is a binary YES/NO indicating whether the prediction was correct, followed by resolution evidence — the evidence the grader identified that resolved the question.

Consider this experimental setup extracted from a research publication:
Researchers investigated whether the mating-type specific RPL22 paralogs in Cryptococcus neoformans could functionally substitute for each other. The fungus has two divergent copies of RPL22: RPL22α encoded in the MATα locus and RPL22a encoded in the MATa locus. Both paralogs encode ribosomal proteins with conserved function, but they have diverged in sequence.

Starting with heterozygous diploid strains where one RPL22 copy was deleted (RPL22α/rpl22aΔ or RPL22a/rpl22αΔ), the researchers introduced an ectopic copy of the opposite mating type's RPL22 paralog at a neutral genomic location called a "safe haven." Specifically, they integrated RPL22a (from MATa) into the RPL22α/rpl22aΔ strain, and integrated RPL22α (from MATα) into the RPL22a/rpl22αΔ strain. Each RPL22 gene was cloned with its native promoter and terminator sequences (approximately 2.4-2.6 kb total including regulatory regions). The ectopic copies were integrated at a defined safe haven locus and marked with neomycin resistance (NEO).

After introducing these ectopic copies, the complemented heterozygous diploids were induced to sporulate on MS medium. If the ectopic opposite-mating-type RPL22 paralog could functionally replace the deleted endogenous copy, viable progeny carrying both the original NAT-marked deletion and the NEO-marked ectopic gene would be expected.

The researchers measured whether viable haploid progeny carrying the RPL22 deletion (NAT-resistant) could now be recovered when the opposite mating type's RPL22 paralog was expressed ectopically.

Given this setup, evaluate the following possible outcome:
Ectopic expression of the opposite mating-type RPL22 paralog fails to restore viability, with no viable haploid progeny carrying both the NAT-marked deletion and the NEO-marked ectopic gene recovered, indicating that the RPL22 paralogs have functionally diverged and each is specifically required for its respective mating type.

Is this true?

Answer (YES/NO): YES